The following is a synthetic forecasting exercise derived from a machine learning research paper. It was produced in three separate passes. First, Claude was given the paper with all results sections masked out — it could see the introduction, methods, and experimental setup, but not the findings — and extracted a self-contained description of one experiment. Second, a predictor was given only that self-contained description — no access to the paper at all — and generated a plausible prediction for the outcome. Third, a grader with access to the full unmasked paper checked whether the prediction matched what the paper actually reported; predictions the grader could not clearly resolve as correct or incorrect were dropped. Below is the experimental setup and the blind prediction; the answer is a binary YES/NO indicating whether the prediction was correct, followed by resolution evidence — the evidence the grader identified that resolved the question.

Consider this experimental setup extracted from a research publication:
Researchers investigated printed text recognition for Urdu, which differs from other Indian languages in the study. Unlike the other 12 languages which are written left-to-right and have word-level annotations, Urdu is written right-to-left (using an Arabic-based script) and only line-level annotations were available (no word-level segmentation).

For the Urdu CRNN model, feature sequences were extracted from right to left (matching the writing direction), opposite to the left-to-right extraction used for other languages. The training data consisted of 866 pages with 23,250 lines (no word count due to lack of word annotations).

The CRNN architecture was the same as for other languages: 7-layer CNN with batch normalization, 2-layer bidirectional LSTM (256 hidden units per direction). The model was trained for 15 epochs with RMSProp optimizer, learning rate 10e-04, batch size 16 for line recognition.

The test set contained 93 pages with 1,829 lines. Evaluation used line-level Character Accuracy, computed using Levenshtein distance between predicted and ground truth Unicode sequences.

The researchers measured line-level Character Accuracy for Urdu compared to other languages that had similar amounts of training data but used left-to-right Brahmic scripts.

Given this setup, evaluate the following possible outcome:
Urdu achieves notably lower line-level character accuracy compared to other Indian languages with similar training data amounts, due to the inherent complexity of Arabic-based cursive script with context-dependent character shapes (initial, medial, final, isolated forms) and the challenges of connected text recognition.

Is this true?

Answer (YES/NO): YES